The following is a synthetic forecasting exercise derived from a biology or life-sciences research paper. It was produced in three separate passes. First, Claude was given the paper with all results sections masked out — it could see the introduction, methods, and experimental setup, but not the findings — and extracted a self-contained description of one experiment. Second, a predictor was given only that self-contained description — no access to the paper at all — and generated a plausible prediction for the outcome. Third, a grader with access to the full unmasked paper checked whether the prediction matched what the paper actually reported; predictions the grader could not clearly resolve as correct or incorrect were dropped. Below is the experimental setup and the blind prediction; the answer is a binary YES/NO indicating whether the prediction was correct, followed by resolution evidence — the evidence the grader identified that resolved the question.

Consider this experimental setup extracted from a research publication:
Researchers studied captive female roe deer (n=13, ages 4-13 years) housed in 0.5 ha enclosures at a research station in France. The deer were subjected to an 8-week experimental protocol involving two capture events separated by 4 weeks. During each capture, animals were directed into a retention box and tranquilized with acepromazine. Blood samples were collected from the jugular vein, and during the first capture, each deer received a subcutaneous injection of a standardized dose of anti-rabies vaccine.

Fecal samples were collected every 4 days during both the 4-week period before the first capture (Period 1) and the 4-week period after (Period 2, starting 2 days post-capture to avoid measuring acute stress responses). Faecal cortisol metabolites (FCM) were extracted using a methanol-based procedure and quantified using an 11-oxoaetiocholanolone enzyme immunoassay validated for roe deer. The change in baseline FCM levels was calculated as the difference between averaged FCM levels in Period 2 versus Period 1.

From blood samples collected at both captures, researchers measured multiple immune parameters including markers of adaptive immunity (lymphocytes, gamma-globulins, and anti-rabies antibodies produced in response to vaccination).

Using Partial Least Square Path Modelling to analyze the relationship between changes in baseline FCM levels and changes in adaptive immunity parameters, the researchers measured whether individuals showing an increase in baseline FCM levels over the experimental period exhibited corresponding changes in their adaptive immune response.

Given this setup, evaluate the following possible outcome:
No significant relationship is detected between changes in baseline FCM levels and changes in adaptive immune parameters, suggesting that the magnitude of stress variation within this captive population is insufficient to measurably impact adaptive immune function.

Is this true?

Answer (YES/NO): NO